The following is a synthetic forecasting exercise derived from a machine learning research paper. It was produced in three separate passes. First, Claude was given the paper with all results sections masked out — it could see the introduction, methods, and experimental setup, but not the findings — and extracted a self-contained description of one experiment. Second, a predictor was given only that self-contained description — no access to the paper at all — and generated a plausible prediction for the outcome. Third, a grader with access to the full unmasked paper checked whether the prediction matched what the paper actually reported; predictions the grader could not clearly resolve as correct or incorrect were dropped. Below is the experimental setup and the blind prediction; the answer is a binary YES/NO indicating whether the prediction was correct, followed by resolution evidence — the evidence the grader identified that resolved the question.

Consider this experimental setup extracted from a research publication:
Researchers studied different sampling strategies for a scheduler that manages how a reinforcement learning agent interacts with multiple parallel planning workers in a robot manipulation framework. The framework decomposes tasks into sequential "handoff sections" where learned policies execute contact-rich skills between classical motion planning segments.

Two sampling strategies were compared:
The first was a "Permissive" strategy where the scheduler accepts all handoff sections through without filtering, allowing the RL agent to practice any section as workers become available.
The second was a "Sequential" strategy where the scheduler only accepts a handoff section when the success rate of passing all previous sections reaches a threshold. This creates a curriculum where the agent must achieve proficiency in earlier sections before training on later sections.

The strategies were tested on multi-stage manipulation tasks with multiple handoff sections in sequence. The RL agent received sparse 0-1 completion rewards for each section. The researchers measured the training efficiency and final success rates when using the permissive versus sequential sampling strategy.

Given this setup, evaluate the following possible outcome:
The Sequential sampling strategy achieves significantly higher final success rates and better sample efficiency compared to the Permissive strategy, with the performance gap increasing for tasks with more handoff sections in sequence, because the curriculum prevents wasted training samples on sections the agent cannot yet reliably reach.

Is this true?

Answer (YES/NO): NO